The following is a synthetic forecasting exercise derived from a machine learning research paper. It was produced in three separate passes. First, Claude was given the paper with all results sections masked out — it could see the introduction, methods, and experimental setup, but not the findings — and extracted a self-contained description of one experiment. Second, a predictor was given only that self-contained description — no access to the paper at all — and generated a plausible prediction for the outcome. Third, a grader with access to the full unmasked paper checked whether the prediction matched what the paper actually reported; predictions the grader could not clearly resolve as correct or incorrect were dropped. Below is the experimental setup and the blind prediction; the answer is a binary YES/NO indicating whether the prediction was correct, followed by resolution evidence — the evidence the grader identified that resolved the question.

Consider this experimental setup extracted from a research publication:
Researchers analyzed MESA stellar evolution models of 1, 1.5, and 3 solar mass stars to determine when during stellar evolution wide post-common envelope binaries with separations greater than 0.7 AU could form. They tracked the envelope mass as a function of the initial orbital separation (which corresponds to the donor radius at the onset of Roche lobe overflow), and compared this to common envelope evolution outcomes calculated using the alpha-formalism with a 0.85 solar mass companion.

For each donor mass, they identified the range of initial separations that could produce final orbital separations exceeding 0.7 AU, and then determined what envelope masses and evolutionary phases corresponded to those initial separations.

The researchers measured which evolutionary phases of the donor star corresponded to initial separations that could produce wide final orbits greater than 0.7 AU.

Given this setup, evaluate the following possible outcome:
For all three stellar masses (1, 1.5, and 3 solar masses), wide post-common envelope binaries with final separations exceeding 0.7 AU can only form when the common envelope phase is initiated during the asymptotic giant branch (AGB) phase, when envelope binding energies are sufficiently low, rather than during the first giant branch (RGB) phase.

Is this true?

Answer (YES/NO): NO